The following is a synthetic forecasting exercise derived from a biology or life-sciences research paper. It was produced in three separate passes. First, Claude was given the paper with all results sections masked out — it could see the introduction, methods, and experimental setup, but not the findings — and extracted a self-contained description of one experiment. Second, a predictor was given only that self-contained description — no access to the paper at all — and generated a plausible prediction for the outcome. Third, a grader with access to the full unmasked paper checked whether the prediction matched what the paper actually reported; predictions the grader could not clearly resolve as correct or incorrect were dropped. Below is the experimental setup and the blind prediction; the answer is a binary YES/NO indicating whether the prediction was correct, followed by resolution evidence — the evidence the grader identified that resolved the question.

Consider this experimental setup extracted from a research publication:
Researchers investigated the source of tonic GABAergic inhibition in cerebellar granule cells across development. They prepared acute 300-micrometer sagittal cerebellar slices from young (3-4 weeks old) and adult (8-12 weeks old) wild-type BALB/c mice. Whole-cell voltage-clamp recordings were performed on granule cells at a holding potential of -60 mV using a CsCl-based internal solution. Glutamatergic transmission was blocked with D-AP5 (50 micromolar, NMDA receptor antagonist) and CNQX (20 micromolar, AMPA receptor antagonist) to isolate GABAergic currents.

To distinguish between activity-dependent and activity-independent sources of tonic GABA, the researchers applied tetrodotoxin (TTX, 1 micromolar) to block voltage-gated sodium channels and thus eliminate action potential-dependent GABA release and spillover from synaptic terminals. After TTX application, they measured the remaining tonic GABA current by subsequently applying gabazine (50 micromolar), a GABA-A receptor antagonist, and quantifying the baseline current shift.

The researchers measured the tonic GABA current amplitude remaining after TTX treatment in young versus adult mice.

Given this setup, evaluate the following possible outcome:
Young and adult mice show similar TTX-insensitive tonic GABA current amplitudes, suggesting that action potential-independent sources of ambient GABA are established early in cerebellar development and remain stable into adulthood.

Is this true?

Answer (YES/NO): NO